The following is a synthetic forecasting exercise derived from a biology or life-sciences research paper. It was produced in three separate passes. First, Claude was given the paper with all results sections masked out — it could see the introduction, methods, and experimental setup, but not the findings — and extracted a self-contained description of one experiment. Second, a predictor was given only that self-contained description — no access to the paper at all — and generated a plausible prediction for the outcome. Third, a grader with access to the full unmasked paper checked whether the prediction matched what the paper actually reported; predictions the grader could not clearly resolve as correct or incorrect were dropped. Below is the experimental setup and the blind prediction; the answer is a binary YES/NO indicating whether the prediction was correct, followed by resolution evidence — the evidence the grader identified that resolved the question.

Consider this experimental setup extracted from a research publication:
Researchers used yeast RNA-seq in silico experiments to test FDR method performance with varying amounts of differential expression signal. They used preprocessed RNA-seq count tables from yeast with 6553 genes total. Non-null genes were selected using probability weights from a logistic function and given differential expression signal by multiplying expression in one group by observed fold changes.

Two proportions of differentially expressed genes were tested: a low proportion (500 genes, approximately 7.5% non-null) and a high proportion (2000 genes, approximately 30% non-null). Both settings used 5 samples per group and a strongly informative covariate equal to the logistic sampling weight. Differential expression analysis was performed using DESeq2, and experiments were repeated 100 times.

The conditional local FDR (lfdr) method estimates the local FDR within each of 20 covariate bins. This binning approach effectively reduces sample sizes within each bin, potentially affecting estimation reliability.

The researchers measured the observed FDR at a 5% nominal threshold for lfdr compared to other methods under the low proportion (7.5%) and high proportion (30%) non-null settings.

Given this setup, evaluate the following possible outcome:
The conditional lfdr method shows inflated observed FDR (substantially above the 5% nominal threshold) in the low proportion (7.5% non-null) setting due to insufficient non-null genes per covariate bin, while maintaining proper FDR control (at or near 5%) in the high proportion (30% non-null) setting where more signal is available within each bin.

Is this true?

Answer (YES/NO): YES